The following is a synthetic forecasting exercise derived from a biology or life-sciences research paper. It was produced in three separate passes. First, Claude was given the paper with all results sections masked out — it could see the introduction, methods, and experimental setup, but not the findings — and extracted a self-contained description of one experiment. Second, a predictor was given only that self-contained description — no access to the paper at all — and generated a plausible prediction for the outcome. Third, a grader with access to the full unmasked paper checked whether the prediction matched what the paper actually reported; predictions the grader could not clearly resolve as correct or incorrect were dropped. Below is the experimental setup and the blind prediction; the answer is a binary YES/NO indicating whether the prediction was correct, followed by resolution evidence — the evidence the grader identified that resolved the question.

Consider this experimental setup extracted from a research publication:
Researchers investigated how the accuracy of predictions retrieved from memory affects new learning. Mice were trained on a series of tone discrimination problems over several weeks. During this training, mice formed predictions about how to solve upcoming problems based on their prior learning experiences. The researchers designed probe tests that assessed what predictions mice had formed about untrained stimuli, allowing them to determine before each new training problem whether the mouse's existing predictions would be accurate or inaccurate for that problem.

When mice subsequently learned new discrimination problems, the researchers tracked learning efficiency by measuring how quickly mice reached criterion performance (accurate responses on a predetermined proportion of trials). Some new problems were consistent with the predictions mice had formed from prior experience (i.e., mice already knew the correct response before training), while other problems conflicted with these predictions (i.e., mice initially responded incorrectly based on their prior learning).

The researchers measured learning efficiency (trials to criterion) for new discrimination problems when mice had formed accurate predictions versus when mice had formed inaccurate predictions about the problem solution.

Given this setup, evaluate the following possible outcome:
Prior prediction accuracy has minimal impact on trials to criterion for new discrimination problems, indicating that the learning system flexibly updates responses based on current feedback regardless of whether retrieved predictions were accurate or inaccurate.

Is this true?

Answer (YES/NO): NO